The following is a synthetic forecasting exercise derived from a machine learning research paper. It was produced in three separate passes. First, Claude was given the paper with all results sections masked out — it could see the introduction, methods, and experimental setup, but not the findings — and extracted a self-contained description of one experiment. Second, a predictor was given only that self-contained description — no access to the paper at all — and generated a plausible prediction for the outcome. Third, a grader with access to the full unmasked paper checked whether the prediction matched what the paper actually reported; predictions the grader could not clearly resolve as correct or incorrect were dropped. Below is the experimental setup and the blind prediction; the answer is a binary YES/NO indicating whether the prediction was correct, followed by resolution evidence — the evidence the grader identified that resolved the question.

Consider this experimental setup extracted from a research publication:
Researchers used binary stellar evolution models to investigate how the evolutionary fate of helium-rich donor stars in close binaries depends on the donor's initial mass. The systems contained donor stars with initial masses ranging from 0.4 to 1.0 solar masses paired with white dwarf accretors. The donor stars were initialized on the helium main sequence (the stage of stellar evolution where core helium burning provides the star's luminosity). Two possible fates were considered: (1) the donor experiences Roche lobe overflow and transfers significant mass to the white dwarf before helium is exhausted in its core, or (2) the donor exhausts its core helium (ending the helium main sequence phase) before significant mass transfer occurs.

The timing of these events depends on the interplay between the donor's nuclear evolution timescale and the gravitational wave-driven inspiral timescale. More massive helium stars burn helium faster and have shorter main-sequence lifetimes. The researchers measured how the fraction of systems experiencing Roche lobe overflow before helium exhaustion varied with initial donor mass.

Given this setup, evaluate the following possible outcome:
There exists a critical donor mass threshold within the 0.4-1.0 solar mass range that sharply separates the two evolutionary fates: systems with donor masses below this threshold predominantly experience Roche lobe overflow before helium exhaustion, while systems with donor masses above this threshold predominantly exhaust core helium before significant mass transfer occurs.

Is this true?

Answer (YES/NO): NO